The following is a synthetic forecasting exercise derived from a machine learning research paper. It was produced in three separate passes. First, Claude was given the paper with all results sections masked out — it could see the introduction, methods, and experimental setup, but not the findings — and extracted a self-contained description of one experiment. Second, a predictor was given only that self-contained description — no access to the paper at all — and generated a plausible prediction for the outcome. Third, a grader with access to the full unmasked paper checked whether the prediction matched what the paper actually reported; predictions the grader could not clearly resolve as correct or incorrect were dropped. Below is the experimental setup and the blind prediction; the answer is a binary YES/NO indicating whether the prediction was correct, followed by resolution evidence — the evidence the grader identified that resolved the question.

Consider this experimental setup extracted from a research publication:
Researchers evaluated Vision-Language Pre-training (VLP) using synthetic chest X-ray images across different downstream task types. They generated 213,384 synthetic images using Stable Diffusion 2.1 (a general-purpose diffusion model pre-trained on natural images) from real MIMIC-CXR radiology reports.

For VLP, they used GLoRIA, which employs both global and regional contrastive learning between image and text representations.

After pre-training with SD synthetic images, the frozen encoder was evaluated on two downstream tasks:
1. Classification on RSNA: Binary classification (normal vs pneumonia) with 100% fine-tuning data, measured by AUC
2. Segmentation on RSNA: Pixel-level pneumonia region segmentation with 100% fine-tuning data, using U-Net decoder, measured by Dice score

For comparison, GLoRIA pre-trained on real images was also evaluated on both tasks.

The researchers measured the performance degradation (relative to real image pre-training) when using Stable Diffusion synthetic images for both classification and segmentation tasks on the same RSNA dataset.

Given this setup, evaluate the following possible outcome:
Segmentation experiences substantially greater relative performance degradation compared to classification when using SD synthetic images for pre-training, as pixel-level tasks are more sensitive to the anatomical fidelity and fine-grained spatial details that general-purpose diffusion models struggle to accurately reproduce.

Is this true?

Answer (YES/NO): YES